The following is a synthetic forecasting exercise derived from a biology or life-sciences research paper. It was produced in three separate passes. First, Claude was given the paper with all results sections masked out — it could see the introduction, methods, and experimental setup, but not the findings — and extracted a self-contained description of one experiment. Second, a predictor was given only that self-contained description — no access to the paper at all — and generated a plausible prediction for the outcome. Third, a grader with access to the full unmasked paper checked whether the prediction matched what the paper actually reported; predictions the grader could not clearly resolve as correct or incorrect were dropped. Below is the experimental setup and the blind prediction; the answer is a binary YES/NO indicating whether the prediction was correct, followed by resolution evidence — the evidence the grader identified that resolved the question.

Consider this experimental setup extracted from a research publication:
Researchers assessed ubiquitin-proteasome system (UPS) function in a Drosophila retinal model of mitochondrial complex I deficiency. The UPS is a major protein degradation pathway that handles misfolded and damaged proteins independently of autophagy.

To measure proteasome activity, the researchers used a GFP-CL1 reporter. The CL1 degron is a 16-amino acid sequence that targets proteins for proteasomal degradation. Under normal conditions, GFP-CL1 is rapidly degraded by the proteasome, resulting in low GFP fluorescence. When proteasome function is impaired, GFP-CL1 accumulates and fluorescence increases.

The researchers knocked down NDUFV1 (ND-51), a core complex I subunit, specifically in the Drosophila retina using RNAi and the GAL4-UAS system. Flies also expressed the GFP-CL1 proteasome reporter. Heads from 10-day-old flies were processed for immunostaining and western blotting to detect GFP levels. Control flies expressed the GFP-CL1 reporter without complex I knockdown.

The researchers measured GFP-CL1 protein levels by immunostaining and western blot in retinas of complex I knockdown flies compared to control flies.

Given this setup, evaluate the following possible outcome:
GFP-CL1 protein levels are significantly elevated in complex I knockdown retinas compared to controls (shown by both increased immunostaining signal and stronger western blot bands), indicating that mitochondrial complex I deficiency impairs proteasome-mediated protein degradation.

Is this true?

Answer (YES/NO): YES